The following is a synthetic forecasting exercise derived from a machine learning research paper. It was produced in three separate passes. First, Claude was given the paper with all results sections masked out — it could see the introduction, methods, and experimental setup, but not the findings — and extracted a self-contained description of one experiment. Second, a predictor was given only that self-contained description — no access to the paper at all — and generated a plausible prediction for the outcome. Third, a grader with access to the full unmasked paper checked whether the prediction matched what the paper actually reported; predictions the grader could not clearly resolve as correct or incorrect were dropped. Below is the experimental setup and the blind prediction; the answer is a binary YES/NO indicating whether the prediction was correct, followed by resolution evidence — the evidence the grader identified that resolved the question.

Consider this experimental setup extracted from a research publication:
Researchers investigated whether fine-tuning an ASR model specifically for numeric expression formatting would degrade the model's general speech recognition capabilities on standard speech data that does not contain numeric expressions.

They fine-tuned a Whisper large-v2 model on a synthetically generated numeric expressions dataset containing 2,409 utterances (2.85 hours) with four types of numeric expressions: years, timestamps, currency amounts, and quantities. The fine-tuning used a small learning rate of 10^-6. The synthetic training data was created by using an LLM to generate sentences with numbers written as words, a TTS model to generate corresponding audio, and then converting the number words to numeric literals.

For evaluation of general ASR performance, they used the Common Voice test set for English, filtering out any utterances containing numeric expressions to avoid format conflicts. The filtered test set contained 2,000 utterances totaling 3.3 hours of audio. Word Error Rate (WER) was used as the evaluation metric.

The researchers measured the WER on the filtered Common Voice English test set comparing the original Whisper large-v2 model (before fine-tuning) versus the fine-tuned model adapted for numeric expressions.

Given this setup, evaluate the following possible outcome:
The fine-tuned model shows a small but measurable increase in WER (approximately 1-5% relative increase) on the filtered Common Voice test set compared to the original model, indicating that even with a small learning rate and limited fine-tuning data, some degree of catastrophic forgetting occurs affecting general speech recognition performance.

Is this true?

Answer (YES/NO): NO